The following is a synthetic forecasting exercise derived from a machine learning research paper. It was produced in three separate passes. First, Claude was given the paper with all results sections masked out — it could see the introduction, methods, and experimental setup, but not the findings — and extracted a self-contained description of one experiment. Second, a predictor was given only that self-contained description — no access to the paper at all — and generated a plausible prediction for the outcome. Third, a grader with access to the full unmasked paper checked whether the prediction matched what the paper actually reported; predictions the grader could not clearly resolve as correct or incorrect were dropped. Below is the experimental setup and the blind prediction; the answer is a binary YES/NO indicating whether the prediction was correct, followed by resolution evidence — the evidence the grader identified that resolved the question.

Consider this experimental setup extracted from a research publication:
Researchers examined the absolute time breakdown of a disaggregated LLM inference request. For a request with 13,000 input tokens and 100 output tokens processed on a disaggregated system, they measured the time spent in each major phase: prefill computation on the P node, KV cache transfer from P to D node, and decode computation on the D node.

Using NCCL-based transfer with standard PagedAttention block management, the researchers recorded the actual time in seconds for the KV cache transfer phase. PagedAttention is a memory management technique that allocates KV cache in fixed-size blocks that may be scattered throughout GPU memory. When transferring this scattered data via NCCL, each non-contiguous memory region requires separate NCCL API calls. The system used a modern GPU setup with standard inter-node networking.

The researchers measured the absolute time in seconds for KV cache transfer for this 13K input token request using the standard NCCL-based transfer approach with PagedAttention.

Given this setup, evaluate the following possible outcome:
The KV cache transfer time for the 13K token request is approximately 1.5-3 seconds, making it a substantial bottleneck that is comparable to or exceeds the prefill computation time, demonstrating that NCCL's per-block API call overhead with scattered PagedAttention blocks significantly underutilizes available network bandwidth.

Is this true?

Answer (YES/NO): NO